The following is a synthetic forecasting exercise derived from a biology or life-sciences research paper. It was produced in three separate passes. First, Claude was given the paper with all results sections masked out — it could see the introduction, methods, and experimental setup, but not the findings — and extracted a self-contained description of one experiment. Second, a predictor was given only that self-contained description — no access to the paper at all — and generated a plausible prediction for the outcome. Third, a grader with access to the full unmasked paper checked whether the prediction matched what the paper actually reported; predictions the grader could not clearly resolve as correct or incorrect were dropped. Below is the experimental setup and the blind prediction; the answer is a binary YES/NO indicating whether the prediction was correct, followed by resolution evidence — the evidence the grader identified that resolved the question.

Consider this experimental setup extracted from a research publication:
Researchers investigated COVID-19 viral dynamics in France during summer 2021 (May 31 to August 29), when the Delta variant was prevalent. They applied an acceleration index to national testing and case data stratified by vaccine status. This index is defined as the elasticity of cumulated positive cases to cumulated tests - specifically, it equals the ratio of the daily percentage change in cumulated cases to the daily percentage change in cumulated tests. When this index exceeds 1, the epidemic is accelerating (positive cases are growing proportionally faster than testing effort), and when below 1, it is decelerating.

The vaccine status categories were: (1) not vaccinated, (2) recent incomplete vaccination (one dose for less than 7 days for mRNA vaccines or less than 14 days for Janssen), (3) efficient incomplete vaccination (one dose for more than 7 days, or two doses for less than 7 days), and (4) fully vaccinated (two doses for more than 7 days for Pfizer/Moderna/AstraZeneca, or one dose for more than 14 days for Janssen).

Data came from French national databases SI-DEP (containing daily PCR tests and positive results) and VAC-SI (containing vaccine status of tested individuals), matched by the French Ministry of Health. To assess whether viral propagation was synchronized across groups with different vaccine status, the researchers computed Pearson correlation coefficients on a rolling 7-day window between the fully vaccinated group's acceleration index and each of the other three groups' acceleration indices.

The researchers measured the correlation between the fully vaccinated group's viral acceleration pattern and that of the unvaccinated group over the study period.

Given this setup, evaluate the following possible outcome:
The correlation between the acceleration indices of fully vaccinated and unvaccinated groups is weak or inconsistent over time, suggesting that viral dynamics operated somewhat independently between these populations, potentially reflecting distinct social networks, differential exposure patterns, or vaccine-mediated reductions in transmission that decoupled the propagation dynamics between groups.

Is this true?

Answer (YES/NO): NO